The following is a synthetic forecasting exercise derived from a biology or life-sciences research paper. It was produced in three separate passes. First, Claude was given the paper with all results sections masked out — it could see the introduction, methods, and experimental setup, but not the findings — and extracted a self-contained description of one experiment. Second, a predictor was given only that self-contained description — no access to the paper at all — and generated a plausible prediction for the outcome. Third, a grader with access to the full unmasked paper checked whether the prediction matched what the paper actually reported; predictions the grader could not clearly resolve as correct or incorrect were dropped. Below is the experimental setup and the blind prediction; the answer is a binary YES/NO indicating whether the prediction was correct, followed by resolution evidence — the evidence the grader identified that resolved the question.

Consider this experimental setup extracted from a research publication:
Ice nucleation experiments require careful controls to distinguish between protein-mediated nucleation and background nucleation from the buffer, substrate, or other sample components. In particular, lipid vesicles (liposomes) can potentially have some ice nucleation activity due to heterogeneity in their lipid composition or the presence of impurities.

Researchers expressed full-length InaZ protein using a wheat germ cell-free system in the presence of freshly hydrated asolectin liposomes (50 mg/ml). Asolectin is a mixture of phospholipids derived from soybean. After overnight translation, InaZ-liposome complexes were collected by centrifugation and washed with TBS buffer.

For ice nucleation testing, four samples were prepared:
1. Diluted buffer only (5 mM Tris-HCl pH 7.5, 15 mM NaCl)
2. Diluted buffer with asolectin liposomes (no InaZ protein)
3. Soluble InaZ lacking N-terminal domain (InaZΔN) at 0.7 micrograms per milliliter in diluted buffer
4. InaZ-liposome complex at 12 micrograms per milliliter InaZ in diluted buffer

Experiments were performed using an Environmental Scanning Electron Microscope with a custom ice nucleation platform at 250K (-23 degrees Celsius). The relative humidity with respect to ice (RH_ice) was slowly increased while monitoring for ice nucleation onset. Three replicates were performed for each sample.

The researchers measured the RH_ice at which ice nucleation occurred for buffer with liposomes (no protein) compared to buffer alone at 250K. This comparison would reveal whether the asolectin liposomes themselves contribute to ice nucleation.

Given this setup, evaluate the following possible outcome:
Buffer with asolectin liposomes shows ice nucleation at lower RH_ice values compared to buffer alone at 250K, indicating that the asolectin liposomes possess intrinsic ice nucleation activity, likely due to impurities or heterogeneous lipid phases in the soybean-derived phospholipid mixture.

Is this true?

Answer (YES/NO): NO